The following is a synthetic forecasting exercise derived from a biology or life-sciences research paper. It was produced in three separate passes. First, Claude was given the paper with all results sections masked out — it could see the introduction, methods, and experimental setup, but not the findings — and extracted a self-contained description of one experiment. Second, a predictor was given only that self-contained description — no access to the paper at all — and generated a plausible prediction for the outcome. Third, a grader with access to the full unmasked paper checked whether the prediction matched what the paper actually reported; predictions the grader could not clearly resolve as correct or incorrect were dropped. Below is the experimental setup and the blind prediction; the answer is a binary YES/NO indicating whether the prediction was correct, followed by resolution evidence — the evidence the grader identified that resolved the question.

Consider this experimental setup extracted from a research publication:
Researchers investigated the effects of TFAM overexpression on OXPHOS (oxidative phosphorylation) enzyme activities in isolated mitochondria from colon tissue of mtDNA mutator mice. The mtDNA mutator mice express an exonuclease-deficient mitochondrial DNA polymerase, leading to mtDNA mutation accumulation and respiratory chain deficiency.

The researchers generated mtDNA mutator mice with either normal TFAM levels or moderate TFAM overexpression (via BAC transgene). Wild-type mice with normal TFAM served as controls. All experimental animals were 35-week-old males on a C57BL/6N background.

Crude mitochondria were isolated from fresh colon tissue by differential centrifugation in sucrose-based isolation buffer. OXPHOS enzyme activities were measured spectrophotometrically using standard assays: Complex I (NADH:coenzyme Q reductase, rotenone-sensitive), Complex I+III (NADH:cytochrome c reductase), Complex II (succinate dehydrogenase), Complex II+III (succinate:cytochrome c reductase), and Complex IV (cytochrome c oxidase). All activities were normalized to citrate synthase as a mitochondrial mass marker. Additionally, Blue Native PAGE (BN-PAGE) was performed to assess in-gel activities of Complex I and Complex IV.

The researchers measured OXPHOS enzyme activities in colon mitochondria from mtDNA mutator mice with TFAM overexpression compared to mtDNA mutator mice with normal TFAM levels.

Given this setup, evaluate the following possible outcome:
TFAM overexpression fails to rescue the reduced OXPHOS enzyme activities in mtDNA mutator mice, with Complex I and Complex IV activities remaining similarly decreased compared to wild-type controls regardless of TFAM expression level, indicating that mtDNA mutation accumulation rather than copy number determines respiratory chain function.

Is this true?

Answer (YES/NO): YES